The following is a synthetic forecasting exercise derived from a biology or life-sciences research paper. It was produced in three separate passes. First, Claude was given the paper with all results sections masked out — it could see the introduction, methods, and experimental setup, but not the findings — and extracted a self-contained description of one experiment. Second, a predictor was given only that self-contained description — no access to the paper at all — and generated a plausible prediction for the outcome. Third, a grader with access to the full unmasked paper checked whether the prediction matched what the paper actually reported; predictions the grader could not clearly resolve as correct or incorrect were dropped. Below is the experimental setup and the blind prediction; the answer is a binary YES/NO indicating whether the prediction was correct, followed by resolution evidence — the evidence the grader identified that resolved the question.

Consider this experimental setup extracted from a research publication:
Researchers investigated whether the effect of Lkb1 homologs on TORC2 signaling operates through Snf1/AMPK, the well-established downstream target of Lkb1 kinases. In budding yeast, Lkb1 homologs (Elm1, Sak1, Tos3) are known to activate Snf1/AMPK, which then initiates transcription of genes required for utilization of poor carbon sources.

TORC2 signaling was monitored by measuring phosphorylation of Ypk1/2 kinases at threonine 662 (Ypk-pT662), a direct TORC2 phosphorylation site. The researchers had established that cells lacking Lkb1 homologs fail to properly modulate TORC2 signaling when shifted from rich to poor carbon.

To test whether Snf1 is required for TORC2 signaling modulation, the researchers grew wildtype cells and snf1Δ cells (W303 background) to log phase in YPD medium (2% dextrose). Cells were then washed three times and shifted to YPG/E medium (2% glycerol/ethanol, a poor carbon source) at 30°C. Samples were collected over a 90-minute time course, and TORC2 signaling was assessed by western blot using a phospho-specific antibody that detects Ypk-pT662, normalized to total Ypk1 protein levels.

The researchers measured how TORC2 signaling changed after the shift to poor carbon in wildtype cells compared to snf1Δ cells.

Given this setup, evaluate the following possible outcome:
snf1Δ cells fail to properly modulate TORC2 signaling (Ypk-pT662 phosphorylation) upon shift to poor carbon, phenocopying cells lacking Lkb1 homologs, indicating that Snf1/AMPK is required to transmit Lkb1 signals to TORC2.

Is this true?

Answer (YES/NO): NO